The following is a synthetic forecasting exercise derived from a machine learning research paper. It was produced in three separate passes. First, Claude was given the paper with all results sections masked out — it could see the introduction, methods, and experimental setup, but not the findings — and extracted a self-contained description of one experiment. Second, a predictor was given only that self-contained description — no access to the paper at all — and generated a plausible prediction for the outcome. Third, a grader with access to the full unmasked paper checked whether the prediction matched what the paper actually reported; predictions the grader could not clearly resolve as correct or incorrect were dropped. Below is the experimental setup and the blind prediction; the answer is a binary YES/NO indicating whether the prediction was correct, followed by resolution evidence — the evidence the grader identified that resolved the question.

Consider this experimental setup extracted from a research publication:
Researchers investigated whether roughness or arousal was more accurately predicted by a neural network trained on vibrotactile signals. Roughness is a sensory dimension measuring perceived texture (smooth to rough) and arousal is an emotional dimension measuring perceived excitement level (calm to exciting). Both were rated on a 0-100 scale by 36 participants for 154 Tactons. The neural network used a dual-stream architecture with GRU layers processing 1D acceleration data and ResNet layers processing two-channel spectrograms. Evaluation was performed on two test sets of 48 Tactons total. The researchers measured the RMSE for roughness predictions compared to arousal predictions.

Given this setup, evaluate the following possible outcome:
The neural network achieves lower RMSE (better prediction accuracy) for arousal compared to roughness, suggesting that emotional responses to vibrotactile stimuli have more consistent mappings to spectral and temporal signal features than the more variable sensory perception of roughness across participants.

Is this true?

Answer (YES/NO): NO